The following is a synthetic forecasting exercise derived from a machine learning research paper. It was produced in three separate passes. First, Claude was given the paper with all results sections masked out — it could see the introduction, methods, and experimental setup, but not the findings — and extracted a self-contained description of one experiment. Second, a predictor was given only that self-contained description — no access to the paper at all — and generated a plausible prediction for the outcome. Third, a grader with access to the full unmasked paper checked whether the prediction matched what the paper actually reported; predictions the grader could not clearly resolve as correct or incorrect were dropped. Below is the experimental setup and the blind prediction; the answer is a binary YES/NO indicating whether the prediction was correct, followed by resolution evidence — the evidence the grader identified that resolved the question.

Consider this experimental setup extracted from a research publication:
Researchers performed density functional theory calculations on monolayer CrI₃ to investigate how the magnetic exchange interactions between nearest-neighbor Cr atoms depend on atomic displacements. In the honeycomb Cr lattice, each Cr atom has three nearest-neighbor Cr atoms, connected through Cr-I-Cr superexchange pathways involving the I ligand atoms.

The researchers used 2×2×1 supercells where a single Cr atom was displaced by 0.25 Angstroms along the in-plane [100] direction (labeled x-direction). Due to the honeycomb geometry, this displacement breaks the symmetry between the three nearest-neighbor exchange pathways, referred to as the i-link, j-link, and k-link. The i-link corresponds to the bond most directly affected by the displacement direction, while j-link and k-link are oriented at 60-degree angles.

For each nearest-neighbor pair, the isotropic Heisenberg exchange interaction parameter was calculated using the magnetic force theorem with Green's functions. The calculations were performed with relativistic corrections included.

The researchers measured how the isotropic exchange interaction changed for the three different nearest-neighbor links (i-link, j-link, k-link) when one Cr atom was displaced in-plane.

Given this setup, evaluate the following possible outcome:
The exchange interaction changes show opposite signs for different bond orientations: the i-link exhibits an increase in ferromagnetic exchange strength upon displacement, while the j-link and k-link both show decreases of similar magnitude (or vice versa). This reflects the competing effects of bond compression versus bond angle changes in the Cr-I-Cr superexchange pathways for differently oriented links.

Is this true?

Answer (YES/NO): YES